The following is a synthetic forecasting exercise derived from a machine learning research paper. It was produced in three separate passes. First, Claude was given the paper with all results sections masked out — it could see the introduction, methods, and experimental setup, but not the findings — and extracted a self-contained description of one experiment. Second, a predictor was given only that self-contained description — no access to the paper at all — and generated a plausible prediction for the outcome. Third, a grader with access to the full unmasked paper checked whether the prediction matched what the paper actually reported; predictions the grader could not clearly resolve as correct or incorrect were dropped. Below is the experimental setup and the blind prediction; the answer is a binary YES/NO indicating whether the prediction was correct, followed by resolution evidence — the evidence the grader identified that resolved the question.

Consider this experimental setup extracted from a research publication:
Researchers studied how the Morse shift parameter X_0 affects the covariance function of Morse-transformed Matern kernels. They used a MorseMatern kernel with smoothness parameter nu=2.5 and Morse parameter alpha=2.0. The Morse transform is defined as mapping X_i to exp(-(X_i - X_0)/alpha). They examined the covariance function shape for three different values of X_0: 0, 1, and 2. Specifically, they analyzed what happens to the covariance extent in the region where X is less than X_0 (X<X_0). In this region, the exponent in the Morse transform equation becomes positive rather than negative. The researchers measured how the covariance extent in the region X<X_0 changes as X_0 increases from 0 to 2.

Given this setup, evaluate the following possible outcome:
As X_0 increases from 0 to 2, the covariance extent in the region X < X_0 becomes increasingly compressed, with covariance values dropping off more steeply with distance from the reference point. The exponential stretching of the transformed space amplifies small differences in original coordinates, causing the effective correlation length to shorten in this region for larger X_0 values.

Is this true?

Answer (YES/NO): YES